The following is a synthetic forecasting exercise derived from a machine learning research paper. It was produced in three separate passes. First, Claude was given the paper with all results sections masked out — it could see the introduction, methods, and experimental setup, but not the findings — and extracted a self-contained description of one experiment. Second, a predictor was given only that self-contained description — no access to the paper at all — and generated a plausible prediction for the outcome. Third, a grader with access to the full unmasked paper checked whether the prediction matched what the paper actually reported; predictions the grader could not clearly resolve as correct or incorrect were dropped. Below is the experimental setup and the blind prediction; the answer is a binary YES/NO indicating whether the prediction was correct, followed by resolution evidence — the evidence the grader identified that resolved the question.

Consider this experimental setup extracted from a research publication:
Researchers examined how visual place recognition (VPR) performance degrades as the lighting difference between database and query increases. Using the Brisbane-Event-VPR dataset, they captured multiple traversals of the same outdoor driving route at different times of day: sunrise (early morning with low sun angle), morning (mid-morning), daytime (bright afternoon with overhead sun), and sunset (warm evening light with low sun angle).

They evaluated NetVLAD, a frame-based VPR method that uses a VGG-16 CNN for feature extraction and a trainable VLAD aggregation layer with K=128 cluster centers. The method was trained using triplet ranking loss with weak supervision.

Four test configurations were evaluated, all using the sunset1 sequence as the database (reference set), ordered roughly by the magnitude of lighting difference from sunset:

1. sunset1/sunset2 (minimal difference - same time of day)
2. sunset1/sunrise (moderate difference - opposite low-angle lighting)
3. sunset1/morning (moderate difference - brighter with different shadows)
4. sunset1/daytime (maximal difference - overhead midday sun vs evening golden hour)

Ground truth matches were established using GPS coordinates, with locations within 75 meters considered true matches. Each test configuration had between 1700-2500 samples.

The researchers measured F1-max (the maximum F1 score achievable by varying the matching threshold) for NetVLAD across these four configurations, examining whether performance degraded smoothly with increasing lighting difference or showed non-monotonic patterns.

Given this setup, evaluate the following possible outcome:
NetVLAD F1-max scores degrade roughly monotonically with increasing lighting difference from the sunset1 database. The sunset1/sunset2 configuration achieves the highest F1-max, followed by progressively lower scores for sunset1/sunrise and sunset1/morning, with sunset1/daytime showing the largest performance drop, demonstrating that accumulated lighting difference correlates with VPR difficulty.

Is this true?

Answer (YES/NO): YES